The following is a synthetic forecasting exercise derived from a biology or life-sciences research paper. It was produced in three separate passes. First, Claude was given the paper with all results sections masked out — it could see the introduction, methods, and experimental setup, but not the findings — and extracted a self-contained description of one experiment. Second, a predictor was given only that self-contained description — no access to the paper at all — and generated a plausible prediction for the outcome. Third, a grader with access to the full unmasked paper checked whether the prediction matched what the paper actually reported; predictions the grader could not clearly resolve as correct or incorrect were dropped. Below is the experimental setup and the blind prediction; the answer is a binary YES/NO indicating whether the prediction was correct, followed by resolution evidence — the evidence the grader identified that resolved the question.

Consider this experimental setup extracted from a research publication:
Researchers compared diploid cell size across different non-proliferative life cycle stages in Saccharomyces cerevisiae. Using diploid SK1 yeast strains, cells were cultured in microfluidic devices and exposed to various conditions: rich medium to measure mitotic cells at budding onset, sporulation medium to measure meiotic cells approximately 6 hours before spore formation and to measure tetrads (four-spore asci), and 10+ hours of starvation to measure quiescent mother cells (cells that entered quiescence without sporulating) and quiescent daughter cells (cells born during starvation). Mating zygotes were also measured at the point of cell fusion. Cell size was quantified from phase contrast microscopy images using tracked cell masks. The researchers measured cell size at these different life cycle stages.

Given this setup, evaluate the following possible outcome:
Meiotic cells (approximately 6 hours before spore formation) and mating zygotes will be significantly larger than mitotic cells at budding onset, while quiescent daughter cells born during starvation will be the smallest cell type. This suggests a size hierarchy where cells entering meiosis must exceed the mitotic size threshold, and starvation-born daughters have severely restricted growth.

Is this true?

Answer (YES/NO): NO